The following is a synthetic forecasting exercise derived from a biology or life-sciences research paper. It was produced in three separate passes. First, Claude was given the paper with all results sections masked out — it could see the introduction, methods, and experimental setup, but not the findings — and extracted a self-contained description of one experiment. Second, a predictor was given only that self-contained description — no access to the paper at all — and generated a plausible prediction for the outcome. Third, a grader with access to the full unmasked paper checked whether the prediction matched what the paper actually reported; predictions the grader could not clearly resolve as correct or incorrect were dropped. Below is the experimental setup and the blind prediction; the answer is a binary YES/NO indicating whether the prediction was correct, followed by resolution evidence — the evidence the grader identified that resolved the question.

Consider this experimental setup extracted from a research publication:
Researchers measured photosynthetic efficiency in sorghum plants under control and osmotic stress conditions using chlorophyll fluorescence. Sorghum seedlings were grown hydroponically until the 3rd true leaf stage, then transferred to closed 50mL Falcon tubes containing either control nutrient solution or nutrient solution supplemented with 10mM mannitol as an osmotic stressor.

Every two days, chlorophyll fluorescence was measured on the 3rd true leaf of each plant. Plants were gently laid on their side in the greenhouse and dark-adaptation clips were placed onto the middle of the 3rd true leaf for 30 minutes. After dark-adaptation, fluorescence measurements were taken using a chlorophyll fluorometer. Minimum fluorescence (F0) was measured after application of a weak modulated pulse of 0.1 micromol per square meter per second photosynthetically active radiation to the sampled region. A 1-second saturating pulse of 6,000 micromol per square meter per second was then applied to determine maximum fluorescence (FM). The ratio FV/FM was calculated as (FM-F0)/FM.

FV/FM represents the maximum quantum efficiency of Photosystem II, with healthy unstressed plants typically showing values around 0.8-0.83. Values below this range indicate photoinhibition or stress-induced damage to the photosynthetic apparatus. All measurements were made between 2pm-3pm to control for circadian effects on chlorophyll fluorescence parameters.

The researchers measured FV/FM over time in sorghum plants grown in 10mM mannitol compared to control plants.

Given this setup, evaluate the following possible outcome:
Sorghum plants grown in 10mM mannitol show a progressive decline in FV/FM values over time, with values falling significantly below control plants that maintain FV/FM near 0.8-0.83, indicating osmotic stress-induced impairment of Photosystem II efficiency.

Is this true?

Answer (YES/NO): NO